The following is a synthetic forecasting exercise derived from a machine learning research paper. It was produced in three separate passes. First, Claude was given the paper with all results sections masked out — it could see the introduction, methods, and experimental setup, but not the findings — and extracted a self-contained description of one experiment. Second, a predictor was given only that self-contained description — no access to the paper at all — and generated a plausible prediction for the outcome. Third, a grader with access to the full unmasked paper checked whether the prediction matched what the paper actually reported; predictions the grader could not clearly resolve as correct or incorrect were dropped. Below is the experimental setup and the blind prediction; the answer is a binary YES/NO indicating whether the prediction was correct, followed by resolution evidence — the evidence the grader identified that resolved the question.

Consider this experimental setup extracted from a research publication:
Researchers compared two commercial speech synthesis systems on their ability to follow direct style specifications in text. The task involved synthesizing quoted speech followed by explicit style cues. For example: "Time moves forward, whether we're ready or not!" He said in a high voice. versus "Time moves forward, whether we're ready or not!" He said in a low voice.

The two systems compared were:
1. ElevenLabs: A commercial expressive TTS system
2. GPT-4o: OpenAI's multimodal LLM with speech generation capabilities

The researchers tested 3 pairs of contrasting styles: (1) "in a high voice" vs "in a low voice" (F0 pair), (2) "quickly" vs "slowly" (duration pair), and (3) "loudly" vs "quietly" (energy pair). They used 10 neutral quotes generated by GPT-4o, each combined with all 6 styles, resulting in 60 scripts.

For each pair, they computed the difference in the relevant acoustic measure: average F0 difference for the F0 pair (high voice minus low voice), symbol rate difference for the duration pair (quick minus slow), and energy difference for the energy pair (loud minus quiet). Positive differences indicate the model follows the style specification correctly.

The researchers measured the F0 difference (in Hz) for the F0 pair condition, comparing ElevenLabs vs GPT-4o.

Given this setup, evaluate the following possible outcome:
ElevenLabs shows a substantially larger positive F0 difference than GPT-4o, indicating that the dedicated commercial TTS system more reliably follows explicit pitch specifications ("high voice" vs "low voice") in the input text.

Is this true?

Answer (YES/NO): NO